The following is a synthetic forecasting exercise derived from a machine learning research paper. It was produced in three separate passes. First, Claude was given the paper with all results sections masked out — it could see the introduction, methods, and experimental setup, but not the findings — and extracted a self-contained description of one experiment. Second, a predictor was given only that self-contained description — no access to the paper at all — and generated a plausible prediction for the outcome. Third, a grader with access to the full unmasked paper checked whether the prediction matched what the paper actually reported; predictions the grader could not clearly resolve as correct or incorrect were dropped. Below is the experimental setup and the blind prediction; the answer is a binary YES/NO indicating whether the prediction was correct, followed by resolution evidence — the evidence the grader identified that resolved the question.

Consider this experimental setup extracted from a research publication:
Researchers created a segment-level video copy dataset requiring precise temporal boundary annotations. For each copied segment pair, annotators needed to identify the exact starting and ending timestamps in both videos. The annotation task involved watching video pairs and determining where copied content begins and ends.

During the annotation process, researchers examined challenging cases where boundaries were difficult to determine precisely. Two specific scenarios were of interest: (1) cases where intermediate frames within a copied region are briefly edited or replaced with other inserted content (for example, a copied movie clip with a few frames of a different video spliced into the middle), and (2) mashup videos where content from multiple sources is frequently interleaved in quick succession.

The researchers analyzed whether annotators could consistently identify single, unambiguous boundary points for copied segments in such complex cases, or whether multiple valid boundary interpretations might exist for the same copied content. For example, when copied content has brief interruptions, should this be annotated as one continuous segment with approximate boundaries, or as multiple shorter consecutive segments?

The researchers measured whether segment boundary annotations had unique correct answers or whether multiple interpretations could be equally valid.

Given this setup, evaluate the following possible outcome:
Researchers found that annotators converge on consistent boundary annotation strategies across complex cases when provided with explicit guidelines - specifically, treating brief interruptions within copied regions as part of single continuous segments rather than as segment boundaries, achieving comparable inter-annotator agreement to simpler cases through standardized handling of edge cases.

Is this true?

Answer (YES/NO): NO